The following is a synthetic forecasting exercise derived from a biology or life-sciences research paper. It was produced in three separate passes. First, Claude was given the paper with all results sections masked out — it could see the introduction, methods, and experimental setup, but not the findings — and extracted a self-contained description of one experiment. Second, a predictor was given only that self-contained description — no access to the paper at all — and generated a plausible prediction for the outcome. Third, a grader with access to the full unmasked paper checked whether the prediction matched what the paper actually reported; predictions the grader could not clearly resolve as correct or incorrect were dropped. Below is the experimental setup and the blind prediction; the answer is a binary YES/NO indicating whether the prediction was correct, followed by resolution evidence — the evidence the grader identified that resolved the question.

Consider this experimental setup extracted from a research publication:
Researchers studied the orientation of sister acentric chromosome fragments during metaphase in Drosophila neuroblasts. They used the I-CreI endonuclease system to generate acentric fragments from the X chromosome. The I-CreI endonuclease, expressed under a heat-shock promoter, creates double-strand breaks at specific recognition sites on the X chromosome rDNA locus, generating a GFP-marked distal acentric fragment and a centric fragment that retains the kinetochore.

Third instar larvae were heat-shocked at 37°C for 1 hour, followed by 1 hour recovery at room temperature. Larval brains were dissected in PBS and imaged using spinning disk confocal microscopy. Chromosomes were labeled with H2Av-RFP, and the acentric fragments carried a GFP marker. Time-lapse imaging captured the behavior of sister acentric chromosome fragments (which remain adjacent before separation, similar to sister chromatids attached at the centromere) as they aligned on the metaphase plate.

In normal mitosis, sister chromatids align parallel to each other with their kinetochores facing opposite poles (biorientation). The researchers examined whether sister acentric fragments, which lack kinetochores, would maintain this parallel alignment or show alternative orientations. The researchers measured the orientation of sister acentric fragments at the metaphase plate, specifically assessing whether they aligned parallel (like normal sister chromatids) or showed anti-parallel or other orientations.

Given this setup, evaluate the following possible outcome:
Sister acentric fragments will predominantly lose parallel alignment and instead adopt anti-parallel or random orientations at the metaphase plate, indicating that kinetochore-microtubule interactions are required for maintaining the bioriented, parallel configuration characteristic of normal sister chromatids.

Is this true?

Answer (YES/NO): NO